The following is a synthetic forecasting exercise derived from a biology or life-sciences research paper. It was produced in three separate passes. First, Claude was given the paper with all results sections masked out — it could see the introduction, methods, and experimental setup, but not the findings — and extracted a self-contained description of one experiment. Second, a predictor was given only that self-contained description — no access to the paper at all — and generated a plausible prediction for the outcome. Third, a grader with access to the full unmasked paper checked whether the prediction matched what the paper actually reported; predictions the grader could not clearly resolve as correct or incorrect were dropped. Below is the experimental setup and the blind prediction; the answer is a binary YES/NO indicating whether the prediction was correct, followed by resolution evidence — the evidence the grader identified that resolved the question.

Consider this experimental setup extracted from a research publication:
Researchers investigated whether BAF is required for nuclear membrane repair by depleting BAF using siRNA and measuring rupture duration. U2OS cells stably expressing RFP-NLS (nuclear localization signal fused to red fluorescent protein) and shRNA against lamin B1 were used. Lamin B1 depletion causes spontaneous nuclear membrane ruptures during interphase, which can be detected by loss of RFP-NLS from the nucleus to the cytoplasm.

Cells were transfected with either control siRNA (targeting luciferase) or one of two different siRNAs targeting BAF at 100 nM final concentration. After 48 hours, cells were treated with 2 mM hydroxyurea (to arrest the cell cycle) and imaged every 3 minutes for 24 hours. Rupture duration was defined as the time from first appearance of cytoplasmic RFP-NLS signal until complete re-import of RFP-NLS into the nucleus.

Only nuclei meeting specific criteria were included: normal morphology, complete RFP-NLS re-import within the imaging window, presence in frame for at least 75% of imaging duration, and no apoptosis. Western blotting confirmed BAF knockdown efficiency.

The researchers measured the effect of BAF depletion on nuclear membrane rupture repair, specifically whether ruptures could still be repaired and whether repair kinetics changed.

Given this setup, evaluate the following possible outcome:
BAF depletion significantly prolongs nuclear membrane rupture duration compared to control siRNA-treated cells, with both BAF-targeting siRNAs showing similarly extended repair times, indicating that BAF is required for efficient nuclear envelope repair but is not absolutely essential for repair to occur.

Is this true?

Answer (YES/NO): YES